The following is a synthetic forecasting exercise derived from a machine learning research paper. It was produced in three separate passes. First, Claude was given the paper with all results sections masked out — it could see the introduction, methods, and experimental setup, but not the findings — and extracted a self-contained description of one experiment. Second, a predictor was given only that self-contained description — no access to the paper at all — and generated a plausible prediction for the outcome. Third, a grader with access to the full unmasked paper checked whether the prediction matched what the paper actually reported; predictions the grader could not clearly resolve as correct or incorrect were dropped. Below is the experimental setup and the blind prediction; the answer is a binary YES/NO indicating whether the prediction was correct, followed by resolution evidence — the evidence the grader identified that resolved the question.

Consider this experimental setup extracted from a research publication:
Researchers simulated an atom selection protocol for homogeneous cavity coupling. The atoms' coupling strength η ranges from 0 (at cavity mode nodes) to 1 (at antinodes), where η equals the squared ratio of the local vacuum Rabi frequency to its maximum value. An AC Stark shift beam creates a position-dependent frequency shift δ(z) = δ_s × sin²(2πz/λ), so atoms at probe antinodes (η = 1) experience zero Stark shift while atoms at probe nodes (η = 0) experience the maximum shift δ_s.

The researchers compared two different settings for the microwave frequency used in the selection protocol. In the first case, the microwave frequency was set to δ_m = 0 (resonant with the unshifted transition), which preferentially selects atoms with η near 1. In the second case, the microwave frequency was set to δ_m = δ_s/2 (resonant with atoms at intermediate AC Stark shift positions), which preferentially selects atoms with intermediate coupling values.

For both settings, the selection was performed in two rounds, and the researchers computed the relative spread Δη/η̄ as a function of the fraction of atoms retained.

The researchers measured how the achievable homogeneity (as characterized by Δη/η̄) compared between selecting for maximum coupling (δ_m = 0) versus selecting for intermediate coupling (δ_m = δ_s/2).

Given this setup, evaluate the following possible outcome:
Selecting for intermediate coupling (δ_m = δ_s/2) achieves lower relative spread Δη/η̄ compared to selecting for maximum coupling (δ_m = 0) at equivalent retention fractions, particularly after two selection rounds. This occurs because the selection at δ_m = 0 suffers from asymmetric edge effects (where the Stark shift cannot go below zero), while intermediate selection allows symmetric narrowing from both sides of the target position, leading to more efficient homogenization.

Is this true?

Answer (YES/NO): NO